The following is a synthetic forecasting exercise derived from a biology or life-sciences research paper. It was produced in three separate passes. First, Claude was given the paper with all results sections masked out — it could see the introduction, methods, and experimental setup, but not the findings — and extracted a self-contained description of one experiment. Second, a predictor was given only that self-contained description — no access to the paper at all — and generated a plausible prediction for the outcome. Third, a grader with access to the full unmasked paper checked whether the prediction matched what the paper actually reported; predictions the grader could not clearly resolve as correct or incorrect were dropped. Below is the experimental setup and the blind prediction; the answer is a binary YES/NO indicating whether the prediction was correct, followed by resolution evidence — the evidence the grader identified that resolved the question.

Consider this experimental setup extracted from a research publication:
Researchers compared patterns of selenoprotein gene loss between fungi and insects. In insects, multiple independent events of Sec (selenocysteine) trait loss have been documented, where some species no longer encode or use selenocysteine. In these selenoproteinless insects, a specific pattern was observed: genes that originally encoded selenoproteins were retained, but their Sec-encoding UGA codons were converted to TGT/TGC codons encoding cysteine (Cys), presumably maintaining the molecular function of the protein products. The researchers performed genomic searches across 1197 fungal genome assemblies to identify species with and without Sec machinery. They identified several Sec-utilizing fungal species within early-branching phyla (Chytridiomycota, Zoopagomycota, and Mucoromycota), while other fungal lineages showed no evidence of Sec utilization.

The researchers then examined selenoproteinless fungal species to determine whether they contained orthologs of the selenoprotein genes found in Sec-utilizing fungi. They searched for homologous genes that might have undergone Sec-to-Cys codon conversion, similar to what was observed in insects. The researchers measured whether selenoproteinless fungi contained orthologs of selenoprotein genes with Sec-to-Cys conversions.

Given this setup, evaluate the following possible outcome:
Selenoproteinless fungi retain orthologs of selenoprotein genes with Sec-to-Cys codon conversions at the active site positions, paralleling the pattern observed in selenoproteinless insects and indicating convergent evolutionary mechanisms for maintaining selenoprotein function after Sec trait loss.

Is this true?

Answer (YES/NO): NO